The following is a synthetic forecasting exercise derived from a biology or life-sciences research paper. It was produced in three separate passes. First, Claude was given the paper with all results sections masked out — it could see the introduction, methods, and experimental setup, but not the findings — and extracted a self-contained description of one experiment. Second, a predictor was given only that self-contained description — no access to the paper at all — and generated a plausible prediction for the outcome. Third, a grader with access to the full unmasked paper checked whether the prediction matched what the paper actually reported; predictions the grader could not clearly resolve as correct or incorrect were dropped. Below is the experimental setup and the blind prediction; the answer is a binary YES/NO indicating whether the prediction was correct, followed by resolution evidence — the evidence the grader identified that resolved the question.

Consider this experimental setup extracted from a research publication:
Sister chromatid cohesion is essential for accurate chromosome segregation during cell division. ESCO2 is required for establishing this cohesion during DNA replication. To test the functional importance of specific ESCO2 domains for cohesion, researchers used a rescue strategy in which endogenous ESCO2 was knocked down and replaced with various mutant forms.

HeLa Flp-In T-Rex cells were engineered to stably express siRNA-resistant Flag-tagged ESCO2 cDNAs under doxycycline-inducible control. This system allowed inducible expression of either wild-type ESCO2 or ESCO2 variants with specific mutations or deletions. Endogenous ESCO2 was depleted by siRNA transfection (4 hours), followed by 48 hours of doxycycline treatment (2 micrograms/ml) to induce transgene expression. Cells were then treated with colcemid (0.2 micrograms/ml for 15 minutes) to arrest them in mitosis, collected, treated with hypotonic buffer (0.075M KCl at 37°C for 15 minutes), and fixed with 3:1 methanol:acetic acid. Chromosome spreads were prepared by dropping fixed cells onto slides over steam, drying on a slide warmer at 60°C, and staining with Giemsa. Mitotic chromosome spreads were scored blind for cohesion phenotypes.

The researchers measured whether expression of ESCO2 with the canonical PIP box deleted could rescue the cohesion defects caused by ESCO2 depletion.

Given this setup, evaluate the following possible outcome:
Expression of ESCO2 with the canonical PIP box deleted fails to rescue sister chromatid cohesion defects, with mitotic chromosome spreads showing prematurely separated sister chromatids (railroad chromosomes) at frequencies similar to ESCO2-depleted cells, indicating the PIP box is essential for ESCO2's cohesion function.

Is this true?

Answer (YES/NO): YES